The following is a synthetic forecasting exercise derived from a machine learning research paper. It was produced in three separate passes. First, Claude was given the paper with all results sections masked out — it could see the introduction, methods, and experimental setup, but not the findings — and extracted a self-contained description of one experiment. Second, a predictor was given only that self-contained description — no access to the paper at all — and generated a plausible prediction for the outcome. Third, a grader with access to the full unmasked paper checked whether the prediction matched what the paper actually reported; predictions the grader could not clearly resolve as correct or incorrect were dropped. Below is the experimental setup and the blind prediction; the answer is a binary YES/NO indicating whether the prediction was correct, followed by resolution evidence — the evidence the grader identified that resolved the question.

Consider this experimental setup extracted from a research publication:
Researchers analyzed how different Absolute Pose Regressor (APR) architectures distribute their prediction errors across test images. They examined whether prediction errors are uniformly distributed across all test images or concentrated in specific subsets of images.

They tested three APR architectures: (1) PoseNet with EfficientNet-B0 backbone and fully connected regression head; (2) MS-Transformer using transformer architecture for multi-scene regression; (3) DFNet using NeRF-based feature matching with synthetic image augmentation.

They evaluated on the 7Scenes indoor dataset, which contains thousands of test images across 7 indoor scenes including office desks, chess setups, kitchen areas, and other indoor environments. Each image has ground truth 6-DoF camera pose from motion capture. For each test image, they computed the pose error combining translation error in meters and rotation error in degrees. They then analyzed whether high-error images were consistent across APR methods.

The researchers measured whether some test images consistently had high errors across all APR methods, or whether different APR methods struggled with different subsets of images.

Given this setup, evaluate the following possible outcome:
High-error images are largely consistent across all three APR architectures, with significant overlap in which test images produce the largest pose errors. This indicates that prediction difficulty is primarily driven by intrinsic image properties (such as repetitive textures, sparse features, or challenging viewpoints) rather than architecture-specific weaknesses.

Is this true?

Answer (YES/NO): YES